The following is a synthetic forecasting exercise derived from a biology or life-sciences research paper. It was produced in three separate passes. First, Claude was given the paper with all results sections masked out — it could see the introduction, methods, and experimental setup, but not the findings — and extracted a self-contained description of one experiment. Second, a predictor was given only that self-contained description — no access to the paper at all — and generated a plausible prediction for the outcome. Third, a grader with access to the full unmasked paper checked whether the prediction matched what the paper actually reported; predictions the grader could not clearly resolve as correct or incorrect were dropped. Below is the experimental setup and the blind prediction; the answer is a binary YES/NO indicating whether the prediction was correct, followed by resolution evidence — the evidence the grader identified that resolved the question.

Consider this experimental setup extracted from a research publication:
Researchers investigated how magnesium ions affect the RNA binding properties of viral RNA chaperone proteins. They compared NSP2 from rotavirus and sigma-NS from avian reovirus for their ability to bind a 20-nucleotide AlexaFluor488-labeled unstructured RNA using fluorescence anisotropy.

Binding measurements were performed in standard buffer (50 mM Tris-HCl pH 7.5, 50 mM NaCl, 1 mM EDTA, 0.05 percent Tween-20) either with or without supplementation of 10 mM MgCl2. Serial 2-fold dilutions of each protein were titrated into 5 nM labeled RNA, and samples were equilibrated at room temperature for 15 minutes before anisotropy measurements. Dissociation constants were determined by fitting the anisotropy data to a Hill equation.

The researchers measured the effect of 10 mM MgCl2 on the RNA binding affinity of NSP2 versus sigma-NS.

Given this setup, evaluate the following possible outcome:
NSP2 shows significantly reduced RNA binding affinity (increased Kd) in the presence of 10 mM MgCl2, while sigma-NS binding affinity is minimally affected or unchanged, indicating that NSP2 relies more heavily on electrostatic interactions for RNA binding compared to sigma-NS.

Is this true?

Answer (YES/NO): NO